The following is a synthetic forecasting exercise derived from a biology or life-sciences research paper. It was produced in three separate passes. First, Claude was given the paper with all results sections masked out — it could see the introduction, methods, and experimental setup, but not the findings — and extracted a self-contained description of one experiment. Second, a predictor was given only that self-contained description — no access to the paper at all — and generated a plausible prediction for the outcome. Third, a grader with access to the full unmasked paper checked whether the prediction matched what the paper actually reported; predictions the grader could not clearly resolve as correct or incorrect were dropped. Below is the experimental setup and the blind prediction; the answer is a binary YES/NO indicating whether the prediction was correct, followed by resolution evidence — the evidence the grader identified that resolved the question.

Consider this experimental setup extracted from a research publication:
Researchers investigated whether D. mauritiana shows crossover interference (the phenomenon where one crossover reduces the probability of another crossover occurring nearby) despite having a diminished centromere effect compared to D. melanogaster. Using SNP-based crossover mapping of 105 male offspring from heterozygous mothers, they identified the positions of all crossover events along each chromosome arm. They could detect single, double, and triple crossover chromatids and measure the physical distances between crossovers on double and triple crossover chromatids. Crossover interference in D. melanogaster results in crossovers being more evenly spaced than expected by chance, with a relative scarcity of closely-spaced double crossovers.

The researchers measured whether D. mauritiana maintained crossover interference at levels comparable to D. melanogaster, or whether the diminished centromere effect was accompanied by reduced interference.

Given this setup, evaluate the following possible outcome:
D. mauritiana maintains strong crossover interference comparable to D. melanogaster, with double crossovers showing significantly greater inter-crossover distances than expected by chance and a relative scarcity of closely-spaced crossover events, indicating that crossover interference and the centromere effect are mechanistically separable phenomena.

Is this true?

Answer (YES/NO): YES